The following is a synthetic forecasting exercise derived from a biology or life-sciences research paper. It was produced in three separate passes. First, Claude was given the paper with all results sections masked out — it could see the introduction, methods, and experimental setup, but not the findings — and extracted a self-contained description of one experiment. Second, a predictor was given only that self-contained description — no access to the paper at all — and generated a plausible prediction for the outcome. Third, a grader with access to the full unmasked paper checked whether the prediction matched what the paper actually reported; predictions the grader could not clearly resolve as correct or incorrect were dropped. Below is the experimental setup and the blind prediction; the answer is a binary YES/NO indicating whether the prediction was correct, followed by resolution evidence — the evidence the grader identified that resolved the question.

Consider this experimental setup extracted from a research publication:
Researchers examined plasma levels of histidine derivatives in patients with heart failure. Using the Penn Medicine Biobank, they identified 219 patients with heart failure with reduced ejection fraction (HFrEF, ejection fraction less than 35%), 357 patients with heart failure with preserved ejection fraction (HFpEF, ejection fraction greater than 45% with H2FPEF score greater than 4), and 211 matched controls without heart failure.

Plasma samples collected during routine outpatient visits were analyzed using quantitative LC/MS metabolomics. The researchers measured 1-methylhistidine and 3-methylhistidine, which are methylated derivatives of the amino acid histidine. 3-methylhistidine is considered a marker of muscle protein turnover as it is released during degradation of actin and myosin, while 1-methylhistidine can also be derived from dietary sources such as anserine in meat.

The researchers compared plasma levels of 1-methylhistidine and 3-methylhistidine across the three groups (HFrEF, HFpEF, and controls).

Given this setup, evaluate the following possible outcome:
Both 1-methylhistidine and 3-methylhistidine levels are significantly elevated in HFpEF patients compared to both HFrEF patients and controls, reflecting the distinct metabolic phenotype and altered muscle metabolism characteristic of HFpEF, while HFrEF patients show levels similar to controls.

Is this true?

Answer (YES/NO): NO